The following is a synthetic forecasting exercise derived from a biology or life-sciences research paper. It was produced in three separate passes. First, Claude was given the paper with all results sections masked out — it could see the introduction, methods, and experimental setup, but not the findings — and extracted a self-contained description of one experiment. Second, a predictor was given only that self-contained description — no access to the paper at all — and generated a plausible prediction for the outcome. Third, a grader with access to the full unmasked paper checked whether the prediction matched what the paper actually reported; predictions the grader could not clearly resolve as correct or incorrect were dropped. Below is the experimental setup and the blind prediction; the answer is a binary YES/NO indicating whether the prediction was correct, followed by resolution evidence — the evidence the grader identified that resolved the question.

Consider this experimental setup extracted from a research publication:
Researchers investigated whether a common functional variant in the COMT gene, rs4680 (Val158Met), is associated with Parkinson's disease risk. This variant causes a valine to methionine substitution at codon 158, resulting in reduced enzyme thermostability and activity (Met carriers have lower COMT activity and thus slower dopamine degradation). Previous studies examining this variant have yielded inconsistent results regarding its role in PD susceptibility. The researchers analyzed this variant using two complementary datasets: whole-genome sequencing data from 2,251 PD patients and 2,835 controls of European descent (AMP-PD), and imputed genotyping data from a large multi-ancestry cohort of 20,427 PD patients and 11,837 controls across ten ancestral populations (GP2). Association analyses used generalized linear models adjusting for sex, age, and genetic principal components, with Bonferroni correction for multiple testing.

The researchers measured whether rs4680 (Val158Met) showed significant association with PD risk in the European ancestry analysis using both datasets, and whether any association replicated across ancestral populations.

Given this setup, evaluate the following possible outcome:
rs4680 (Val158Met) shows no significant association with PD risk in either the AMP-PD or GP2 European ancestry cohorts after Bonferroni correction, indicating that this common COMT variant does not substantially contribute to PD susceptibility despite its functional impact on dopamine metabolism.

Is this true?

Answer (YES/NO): YES